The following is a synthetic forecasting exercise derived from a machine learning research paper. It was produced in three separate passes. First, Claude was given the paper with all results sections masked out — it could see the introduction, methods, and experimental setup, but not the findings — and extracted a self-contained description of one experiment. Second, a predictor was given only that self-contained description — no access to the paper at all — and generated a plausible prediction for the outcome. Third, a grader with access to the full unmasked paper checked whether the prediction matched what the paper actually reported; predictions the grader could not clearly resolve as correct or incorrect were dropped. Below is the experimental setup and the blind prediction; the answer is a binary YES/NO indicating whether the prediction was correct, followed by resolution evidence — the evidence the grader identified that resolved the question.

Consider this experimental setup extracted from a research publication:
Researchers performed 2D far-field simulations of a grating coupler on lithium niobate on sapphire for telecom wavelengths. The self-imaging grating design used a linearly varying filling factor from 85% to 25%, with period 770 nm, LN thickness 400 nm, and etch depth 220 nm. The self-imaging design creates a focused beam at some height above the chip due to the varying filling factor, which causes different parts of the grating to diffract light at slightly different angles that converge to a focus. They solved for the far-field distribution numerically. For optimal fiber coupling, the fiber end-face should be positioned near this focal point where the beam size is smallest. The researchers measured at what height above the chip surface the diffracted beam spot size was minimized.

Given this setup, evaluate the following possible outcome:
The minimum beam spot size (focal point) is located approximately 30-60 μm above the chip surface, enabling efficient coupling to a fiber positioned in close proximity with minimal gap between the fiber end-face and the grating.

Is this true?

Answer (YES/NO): NO